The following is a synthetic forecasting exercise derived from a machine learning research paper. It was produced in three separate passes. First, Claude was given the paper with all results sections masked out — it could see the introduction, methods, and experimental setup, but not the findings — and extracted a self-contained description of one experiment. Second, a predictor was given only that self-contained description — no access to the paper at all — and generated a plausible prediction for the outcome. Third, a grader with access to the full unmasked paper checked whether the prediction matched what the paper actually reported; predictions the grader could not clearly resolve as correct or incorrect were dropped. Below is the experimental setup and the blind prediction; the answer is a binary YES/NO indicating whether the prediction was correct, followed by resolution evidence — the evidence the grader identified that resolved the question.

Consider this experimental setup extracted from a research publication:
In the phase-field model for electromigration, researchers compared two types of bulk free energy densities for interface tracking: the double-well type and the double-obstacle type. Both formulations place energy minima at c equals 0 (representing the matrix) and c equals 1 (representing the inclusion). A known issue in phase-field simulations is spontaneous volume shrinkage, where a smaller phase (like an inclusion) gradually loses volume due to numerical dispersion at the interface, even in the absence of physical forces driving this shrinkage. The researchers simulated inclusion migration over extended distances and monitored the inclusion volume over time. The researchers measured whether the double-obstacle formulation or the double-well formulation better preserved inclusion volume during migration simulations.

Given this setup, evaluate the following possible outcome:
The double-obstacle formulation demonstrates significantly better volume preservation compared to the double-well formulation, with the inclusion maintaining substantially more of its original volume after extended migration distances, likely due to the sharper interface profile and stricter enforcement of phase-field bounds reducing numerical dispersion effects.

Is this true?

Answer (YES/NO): YES